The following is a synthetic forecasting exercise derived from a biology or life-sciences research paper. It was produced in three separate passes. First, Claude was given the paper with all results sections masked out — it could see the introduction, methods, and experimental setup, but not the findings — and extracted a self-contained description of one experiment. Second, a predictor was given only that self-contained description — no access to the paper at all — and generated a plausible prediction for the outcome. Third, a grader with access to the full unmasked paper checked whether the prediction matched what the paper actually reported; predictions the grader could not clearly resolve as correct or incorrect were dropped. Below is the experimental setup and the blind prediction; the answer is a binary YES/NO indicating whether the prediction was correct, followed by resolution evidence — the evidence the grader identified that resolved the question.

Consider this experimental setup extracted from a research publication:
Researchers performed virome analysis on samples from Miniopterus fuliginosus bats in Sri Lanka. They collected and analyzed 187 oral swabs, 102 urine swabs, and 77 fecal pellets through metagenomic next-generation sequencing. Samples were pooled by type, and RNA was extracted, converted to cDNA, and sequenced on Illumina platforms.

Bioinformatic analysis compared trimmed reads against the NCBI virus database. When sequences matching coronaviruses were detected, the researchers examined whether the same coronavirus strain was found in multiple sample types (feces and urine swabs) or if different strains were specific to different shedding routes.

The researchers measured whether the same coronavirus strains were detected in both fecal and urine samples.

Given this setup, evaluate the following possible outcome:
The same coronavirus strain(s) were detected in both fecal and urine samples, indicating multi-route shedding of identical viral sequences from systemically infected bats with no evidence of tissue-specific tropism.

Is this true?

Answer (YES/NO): YES